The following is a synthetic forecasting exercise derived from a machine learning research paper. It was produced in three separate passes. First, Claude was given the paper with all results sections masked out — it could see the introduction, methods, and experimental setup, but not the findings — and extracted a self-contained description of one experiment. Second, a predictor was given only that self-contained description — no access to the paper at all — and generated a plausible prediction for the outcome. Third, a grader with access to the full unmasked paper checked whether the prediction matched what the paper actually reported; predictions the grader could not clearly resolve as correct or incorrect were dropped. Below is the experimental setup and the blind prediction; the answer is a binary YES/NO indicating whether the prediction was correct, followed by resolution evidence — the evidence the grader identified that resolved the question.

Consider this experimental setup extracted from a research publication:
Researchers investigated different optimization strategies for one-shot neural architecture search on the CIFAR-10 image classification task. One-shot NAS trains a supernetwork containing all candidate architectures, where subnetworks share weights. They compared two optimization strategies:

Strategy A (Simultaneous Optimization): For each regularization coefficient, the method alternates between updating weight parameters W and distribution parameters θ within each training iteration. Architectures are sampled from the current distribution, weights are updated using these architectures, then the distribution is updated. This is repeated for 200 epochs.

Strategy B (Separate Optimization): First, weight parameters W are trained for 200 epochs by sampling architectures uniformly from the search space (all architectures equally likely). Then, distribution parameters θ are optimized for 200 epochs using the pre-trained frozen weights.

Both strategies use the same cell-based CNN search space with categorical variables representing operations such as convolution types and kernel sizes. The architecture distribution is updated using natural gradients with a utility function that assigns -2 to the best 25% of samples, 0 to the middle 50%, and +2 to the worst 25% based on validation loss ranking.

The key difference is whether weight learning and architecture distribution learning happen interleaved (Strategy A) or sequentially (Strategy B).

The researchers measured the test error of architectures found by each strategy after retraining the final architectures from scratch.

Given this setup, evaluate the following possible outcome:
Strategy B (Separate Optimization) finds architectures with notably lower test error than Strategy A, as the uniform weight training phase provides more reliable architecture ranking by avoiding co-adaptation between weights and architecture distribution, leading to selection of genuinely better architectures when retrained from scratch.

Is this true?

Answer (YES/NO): YES